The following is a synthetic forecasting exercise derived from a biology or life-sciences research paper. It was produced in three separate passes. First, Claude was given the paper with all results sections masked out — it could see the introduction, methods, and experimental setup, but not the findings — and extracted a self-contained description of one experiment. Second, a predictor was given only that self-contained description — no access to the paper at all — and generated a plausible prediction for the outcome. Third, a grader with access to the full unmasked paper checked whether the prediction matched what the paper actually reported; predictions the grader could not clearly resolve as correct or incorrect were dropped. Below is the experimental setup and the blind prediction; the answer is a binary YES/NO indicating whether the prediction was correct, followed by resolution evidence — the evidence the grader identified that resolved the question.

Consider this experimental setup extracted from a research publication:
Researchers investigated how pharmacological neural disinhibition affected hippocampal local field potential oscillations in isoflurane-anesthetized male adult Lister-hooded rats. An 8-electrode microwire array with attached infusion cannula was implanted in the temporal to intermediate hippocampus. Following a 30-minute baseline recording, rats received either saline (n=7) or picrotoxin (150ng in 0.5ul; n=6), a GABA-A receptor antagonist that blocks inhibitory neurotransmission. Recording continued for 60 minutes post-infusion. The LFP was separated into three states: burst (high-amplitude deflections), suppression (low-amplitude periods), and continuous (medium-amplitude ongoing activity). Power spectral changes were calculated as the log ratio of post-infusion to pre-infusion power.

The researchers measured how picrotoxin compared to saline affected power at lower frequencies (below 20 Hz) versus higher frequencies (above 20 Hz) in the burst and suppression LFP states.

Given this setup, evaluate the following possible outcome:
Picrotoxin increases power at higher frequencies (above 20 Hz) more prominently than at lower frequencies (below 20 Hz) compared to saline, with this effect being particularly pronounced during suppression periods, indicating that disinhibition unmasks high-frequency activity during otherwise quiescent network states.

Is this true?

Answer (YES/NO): NO